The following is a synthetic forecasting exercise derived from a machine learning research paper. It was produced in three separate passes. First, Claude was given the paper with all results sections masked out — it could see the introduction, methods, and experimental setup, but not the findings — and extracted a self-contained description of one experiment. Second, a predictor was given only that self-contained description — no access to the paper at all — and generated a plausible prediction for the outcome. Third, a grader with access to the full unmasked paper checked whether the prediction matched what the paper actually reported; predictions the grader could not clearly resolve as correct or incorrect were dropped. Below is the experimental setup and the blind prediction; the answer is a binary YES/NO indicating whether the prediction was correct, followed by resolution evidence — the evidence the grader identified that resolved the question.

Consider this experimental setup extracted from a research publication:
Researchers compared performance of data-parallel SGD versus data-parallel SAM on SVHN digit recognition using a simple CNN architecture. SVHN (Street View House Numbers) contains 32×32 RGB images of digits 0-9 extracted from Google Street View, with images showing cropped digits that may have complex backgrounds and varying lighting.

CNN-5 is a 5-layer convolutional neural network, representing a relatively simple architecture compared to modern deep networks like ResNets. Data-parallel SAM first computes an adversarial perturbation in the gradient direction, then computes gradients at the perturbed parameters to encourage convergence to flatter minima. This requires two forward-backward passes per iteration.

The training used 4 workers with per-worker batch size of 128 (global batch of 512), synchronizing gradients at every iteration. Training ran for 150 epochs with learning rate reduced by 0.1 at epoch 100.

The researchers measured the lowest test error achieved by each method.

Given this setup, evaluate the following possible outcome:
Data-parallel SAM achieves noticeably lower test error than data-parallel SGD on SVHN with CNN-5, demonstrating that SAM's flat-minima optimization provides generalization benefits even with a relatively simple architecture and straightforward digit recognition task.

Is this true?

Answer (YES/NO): YES